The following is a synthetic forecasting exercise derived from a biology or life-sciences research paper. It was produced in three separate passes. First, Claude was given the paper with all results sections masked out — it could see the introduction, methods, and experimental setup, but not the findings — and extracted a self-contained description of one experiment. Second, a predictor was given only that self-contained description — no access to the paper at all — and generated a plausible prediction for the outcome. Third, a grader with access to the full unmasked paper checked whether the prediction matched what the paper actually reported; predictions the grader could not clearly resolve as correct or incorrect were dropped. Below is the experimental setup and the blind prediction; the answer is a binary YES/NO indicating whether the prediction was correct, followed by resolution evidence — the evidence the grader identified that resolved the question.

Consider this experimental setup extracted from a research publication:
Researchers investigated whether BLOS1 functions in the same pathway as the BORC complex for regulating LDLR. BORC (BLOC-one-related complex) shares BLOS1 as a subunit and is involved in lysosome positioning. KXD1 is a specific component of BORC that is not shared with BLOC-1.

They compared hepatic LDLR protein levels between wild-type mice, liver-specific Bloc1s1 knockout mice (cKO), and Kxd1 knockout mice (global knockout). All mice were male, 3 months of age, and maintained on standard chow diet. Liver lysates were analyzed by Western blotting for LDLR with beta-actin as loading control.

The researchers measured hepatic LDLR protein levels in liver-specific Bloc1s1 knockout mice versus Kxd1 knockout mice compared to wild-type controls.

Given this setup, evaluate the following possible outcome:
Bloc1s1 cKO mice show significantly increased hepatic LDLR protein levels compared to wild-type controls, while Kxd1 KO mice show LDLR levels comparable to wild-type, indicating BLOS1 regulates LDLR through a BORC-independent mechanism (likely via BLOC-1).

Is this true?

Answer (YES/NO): NO